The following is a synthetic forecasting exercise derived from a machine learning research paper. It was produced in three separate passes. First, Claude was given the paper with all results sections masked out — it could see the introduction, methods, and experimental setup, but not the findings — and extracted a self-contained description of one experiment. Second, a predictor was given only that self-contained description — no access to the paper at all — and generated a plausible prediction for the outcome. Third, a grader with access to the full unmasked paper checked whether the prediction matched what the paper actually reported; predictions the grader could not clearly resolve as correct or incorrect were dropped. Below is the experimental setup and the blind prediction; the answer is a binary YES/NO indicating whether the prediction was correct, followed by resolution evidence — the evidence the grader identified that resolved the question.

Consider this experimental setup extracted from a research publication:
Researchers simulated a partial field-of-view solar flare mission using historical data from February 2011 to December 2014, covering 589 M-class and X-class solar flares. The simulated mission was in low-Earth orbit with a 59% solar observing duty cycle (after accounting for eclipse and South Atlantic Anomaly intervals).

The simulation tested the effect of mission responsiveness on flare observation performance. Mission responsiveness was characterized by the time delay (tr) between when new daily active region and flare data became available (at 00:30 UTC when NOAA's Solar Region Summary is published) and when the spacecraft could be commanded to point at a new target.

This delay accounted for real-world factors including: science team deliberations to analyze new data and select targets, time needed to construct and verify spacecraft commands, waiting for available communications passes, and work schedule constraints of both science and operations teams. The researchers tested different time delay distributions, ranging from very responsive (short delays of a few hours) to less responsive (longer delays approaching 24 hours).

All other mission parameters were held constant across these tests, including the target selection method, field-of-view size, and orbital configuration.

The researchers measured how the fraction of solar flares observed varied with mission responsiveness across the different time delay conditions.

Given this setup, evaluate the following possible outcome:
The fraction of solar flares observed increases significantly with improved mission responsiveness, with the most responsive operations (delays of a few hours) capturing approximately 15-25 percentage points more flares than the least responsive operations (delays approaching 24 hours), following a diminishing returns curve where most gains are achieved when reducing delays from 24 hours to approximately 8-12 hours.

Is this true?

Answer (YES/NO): NO